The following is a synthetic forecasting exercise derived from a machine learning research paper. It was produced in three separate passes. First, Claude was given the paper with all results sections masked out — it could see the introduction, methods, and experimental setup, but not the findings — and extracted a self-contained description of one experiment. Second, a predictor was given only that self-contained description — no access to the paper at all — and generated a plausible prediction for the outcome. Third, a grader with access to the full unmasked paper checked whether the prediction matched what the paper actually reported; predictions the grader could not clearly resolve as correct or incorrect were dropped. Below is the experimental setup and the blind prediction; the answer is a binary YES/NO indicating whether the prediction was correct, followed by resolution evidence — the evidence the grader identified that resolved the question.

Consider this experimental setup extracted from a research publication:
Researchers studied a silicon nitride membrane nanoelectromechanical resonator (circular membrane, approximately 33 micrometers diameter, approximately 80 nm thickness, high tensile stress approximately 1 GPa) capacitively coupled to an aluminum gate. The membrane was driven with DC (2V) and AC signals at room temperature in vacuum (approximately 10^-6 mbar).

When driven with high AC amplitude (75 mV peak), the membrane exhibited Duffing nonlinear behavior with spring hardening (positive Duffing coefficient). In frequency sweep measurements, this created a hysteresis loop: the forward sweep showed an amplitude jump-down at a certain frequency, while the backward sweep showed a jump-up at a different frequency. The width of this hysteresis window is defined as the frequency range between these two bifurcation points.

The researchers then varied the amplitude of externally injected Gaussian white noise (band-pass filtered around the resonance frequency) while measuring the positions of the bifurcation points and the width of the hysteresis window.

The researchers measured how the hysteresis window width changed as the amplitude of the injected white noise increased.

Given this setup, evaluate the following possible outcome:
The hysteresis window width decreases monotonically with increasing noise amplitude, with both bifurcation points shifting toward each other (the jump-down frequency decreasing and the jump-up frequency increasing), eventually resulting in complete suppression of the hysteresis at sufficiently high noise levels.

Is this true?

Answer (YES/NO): NO